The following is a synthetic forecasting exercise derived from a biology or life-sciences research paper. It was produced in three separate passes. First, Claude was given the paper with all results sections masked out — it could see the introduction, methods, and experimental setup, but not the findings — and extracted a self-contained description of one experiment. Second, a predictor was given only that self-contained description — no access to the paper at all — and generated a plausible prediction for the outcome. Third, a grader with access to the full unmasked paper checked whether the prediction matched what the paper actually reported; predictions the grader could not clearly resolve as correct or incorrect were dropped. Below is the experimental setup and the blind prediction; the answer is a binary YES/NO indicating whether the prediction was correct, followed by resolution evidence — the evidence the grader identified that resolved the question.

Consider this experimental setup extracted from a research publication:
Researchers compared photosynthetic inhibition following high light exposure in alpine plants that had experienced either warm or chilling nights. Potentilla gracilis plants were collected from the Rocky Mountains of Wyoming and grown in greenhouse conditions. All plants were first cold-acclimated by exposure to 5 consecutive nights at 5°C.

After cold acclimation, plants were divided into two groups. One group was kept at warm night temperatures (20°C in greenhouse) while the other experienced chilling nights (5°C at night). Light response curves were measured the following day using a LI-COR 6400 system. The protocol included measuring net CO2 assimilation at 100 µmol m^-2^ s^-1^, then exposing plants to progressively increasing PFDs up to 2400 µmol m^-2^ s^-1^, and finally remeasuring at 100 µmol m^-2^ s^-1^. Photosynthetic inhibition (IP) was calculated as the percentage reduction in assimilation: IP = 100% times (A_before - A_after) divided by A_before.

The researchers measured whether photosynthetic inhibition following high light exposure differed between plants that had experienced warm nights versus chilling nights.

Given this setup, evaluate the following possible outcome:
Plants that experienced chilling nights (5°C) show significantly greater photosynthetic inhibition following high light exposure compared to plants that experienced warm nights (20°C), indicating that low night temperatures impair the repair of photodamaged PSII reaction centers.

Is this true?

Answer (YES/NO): NO